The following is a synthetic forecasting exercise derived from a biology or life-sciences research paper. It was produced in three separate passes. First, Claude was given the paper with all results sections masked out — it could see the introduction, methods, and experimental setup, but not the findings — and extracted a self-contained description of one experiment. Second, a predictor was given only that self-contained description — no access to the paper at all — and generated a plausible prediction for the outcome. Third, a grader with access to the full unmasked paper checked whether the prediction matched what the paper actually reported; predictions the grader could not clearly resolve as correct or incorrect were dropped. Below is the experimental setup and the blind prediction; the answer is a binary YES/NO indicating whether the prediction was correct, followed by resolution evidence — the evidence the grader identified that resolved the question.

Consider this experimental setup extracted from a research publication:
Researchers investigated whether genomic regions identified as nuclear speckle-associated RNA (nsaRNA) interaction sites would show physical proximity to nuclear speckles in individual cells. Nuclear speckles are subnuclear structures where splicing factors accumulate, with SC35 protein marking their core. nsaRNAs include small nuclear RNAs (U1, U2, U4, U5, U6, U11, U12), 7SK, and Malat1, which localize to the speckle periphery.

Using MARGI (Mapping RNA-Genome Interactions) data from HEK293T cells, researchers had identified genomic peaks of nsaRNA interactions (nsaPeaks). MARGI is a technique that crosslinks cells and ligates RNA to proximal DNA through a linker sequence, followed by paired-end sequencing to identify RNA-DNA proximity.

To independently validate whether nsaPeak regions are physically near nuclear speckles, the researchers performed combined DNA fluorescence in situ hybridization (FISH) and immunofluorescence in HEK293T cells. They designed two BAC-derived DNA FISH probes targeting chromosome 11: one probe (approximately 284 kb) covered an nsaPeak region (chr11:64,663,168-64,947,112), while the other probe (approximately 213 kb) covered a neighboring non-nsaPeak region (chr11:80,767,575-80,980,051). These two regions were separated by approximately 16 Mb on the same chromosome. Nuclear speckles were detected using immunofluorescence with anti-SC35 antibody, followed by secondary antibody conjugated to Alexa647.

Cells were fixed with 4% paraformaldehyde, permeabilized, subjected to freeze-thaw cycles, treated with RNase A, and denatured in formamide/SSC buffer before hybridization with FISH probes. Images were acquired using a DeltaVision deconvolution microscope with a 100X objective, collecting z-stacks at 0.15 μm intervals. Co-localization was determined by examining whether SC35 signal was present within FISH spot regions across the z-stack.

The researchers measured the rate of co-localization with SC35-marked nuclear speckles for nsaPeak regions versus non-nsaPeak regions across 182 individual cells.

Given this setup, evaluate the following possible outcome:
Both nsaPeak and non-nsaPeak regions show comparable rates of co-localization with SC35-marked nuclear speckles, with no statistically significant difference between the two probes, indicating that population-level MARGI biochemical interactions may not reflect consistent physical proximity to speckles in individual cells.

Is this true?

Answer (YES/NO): NO